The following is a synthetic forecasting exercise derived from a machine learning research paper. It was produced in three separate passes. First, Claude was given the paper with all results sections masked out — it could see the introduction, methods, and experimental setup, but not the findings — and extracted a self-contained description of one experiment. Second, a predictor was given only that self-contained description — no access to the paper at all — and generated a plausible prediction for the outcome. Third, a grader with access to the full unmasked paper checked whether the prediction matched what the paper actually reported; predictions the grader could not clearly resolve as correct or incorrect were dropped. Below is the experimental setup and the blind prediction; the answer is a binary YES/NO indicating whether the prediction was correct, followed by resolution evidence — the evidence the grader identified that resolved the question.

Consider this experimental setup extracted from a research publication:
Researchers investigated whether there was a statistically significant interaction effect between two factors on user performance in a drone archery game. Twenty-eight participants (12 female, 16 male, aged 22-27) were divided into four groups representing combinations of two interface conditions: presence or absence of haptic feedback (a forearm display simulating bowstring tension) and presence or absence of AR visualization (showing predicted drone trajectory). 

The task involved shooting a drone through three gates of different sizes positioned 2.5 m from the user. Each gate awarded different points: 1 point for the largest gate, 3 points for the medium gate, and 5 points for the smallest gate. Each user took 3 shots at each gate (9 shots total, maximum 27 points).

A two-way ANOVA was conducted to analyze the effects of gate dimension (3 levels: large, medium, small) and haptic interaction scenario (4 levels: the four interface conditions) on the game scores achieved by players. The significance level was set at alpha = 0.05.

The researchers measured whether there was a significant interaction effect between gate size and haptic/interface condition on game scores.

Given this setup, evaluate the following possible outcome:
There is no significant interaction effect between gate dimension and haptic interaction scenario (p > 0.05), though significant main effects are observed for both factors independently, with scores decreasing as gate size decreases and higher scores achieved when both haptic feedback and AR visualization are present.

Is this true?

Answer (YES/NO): YES